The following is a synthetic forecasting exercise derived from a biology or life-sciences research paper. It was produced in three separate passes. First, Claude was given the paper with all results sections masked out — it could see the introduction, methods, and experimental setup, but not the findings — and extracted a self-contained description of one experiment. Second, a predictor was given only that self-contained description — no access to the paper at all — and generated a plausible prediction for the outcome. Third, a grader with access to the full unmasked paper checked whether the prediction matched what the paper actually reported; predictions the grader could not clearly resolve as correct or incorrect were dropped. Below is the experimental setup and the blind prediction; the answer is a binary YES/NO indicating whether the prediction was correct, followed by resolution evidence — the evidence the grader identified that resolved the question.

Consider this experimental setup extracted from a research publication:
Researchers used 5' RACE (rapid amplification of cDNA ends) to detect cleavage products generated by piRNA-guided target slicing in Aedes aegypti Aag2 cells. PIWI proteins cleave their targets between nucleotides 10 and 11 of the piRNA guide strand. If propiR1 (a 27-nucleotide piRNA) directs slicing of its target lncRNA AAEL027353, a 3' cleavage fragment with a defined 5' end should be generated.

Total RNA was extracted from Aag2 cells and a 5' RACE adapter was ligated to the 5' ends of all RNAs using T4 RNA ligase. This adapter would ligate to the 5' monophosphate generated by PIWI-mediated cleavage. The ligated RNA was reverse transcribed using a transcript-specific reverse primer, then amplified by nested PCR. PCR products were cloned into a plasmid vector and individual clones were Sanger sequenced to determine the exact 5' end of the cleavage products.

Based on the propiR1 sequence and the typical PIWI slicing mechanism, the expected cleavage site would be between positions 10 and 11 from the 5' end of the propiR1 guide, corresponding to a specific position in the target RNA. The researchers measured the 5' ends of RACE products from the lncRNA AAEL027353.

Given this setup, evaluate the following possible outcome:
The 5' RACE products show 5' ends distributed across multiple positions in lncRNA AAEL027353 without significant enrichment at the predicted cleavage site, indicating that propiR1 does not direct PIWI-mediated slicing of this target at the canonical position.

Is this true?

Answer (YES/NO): NO